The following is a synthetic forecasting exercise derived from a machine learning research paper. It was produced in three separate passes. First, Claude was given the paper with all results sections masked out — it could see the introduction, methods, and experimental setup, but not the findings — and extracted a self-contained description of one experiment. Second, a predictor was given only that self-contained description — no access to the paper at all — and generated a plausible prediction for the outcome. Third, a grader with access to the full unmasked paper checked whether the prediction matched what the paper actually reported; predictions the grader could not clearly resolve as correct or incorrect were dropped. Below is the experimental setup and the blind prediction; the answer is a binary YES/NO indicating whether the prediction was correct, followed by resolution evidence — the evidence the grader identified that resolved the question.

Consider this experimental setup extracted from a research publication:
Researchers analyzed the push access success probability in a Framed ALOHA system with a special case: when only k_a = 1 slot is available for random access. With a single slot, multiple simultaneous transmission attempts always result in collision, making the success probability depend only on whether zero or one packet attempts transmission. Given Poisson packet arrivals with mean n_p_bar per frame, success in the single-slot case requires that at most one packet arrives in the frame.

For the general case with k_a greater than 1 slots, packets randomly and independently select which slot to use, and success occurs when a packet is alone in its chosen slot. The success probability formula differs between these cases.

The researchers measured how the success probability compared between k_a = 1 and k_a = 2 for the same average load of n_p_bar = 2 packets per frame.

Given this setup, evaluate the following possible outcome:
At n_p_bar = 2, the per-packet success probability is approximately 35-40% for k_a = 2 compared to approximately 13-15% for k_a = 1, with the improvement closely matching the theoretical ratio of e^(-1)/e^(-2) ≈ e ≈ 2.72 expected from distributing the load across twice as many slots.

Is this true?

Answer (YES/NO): NO